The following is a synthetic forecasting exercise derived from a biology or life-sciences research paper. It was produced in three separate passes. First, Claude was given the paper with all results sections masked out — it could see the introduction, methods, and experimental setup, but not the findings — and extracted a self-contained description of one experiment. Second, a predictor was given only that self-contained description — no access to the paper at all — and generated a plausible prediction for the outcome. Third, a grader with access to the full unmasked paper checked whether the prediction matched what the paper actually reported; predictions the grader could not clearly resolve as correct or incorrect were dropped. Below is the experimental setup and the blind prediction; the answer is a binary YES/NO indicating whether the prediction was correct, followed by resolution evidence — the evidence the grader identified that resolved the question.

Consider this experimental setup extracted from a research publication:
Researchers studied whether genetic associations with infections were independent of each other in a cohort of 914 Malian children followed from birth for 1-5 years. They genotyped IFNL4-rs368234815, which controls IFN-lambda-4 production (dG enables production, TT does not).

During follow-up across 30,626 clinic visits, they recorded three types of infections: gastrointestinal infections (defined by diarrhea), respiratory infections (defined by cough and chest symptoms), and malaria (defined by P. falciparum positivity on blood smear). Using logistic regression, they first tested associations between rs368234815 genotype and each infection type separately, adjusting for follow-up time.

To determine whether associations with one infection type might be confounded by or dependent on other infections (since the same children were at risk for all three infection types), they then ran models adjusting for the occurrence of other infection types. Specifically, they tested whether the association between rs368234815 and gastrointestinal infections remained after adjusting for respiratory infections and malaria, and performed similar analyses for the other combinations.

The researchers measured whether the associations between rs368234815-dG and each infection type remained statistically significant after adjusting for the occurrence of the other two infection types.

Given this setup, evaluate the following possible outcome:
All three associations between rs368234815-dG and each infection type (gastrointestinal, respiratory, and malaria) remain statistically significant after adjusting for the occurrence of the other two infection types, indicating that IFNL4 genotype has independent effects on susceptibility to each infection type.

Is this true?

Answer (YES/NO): NO